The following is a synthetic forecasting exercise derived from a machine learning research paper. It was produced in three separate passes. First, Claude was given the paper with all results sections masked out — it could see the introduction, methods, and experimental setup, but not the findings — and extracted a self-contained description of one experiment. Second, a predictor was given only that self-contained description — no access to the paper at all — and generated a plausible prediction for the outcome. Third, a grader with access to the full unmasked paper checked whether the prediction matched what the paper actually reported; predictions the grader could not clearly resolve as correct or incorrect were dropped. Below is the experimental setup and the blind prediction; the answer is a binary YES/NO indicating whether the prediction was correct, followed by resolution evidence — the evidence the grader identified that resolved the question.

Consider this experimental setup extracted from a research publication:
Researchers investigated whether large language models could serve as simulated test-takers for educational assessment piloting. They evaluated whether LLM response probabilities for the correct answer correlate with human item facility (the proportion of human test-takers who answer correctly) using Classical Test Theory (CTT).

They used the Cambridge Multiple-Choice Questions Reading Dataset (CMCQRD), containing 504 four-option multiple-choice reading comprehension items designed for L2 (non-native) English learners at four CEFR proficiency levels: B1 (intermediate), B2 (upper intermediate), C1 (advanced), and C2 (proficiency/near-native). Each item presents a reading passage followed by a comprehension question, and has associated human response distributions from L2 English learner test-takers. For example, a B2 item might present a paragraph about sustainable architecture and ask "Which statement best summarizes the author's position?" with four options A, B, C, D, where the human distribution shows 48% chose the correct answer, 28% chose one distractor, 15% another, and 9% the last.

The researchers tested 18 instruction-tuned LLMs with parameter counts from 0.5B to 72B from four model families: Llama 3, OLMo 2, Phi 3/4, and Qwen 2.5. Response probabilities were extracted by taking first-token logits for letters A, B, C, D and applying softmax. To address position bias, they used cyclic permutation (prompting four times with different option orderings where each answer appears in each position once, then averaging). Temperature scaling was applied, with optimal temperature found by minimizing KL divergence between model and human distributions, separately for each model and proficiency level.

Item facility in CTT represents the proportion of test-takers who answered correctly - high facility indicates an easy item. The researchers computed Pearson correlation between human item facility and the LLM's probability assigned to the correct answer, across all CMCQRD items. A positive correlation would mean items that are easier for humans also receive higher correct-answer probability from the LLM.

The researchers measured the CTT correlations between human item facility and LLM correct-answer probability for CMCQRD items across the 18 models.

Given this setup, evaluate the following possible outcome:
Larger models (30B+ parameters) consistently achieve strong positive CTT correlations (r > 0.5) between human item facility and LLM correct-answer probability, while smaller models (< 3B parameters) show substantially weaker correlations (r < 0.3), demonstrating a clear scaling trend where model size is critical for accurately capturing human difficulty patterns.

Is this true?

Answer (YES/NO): NO